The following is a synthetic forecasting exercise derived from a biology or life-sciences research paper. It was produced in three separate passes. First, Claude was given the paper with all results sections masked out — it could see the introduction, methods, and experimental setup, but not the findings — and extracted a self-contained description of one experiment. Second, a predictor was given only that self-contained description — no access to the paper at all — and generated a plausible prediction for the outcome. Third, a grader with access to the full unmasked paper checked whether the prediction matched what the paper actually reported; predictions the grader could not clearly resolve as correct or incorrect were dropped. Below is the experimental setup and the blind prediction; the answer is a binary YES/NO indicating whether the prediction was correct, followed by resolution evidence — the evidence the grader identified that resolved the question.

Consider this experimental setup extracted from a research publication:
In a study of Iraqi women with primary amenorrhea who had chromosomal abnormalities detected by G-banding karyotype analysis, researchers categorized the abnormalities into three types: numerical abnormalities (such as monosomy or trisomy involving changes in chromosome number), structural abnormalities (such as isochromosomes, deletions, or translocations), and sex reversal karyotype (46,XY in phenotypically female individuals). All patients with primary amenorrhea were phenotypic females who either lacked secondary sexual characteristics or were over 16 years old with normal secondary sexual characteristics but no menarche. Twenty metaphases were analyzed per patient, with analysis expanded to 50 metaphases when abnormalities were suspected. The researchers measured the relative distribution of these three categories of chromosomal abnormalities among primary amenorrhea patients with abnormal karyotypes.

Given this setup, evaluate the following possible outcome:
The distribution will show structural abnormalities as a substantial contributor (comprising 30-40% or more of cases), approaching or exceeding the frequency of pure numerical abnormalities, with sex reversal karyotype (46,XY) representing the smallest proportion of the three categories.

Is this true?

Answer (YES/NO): NO